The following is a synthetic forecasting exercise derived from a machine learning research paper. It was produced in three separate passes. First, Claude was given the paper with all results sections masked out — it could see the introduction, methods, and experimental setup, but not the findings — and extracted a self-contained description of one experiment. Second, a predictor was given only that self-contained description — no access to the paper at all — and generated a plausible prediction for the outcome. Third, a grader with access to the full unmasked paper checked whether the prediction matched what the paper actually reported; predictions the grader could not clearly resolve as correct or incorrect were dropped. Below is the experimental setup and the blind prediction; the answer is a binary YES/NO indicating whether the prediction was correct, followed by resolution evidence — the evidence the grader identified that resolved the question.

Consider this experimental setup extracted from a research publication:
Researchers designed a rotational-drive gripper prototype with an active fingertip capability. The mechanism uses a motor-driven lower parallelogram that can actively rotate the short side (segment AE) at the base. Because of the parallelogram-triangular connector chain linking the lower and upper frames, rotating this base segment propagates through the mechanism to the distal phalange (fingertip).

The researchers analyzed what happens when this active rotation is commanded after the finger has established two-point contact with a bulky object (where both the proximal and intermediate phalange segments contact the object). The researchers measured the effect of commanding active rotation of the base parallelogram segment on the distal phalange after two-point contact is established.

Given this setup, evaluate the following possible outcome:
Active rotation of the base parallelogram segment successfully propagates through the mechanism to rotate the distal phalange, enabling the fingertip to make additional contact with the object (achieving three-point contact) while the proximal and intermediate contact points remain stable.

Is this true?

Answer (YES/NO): YES